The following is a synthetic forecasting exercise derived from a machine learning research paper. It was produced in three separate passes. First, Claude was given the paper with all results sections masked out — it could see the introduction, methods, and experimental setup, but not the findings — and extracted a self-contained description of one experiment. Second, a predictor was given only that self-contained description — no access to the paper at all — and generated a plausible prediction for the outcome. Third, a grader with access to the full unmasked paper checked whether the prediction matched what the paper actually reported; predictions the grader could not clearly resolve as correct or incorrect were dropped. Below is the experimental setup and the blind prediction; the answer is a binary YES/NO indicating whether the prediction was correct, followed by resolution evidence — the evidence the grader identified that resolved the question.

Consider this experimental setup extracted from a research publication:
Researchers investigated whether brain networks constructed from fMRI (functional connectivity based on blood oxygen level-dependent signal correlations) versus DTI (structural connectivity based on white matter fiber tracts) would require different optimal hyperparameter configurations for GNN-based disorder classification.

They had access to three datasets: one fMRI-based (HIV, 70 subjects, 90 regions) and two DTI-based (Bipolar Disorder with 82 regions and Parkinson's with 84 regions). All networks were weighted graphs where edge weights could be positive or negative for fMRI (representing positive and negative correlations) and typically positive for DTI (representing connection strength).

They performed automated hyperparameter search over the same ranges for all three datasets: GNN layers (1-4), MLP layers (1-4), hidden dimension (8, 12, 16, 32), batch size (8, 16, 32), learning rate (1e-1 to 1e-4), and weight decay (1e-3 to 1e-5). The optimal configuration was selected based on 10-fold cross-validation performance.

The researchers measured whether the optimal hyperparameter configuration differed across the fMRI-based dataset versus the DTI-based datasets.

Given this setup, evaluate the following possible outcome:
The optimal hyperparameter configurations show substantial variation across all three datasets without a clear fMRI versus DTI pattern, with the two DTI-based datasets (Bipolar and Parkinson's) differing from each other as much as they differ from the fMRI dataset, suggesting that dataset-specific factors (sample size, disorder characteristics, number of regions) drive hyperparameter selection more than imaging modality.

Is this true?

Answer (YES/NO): NO